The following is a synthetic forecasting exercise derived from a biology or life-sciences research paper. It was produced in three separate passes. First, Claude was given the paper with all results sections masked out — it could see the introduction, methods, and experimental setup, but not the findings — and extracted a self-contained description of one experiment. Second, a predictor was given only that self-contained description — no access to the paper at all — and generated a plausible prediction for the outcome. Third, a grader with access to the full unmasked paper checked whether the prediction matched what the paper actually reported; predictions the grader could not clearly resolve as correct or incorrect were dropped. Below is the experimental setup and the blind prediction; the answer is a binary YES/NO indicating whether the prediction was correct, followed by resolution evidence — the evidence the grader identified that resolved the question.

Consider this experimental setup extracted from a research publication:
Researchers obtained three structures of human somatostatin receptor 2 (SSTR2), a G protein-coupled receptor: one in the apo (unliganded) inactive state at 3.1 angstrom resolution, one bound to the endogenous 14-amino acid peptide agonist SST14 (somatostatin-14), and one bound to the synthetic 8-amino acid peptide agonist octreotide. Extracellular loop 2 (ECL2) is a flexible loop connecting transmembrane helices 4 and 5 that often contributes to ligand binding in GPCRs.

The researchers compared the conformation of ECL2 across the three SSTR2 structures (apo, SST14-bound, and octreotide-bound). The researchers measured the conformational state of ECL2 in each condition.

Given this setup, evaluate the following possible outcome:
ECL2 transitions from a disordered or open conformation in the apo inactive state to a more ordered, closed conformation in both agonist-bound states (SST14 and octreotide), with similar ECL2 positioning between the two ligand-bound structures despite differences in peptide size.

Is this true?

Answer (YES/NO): NO